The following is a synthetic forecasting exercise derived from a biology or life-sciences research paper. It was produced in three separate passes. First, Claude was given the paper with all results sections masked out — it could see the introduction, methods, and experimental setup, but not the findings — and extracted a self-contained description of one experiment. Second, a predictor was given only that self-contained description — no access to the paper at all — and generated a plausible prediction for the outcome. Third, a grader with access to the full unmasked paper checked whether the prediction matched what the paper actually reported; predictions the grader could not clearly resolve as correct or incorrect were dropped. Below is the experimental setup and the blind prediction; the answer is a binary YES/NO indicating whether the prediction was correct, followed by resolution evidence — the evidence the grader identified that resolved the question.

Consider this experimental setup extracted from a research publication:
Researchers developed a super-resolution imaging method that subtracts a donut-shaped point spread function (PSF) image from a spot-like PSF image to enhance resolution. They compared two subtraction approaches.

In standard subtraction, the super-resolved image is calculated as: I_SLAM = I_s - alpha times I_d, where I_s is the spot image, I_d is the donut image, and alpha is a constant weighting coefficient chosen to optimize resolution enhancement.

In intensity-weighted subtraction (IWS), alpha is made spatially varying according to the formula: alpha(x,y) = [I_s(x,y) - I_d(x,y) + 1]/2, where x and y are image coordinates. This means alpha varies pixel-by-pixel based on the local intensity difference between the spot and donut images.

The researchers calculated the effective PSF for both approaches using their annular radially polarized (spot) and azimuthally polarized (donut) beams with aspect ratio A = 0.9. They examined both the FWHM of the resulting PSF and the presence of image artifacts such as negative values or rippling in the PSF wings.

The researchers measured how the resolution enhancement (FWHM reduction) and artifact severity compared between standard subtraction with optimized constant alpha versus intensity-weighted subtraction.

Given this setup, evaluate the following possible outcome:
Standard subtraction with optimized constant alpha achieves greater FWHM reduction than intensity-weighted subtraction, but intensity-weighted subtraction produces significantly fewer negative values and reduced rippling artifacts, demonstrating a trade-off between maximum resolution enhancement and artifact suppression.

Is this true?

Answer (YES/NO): YES